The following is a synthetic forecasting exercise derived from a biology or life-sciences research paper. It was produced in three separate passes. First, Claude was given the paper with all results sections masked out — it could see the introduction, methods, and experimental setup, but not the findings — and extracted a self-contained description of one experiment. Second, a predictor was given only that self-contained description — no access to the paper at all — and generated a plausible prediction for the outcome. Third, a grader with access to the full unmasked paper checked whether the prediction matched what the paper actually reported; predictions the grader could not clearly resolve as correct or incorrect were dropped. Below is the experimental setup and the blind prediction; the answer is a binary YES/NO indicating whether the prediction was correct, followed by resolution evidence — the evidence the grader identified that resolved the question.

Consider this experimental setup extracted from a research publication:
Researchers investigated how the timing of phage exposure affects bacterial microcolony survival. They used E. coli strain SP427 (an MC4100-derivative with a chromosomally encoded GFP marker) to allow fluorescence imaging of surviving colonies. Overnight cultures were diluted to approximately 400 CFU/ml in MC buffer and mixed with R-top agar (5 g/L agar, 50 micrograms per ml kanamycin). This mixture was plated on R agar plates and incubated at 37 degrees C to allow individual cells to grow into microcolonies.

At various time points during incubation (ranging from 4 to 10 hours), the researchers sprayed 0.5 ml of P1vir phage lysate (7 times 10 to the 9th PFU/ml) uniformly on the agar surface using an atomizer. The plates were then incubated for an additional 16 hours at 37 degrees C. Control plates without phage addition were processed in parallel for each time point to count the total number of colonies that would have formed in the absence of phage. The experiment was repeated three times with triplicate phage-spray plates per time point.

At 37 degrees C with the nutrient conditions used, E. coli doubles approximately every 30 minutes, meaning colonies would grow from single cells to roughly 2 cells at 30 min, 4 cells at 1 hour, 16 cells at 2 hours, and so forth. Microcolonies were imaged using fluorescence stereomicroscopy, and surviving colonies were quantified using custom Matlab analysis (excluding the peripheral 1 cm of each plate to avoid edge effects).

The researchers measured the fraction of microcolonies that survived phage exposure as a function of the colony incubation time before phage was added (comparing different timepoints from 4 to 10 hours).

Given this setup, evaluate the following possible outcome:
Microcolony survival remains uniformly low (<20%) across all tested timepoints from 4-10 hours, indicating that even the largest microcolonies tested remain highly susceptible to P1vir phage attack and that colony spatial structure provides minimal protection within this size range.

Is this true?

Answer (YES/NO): NO